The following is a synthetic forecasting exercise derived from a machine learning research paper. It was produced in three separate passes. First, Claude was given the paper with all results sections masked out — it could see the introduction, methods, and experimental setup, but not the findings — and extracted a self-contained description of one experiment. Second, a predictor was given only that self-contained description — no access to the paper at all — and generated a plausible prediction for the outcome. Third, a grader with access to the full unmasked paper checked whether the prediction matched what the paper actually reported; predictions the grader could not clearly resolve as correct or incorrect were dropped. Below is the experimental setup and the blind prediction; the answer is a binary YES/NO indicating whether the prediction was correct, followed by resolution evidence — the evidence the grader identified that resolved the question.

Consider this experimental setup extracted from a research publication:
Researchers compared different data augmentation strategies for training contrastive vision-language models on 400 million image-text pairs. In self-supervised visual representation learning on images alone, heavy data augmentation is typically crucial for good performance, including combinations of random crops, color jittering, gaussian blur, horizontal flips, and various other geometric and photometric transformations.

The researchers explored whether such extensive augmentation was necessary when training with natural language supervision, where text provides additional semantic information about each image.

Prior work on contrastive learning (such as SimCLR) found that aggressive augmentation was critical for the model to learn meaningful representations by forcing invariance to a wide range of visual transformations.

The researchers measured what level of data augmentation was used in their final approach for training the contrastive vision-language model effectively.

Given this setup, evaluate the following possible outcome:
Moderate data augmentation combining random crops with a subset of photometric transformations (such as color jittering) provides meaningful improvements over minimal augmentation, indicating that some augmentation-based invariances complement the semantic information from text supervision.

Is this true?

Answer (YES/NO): NO